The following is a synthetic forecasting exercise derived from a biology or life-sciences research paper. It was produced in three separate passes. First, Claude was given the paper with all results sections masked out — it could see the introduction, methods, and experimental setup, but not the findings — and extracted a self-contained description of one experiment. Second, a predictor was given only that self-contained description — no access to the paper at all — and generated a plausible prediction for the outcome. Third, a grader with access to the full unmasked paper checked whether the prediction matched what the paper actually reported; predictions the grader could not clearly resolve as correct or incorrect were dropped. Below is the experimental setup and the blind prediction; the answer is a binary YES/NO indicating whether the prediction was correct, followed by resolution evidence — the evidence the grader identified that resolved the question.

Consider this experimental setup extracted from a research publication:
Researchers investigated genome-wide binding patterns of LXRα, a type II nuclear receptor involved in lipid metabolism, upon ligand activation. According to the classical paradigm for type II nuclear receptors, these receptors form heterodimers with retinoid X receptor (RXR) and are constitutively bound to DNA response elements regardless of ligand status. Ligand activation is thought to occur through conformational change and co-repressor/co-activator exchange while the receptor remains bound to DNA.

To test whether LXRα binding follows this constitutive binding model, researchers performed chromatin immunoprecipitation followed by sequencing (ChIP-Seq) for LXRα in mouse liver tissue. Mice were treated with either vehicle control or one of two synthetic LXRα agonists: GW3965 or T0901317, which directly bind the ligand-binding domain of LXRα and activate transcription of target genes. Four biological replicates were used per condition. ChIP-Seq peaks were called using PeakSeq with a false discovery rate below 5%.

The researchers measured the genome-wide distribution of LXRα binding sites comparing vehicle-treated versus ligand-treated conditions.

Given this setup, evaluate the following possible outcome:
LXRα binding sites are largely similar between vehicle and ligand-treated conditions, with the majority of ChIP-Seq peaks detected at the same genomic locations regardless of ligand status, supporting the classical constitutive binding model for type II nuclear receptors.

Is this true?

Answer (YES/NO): NO